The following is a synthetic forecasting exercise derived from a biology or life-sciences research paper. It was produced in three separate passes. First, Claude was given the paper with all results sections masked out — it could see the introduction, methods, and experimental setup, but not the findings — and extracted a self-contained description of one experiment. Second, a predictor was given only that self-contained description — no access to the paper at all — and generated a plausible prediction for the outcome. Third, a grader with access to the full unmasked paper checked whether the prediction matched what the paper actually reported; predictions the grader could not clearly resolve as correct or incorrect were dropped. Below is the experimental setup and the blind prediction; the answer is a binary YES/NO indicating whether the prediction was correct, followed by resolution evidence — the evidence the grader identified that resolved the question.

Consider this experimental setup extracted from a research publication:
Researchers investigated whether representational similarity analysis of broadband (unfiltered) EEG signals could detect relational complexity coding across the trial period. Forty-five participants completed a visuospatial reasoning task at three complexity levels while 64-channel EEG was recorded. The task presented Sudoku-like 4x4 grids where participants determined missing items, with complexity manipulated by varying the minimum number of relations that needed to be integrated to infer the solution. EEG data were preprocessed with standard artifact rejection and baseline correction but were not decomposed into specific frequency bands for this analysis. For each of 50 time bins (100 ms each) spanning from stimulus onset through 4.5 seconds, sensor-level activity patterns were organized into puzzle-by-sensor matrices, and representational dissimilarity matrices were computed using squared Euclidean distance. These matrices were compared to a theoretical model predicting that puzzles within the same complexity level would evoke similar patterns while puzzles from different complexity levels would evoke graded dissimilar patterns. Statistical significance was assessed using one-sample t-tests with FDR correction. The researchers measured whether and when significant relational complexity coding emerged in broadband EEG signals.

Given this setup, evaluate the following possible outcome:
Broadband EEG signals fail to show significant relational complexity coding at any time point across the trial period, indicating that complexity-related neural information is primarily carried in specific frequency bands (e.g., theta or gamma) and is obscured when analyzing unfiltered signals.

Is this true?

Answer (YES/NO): NO